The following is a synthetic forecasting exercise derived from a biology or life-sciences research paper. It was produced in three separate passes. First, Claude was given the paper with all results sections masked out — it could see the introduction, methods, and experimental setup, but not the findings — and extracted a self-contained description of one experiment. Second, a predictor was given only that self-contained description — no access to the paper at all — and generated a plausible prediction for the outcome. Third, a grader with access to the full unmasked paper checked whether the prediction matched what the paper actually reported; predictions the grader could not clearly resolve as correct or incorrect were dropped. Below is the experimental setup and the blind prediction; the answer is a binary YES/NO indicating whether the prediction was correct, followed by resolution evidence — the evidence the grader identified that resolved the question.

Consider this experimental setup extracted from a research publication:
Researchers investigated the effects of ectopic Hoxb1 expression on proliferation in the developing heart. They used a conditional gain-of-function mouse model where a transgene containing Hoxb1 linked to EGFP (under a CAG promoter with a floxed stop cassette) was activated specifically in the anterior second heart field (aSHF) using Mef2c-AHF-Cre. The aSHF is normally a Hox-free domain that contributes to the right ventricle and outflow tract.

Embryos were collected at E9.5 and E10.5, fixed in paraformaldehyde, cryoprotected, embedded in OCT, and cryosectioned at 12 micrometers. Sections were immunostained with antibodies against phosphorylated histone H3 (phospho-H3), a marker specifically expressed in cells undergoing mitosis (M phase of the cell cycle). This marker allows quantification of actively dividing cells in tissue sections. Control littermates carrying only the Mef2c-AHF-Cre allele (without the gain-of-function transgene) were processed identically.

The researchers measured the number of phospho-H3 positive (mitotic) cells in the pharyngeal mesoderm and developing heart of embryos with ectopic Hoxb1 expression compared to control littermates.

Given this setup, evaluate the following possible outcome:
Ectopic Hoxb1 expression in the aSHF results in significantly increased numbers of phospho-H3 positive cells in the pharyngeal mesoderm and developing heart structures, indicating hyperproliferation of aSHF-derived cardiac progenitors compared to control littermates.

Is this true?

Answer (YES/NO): NO